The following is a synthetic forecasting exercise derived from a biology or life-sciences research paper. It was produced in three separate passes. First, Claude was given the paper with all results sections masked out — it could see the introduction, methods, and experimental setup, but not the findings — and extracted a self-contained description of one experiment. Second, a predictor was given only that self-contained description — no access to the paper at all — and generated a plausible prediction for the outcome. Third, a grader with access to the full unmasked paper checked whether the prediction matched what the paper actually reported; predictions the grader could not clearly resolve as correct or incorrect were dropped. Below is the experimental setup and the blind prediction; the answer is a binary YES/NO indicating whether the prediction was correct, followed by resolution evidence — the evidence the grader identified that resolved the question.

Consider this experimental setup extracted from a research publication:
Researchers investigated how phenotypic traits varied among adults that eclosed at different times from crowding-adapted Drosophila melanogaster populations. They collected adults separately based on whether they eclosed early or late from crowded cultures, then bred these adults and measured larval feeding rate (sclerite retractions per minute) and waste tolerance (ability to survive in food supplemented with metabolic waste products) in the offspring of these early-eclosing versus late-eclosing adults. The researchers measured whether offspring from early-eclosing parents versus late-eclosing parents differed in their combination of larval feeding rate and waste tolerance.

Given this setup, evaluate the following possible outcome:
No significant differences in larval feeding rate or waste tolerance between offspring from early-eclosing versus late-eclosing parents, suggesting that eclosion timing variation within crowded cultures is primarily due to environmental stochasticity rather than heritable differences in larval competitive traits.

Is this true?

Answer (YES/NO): NO